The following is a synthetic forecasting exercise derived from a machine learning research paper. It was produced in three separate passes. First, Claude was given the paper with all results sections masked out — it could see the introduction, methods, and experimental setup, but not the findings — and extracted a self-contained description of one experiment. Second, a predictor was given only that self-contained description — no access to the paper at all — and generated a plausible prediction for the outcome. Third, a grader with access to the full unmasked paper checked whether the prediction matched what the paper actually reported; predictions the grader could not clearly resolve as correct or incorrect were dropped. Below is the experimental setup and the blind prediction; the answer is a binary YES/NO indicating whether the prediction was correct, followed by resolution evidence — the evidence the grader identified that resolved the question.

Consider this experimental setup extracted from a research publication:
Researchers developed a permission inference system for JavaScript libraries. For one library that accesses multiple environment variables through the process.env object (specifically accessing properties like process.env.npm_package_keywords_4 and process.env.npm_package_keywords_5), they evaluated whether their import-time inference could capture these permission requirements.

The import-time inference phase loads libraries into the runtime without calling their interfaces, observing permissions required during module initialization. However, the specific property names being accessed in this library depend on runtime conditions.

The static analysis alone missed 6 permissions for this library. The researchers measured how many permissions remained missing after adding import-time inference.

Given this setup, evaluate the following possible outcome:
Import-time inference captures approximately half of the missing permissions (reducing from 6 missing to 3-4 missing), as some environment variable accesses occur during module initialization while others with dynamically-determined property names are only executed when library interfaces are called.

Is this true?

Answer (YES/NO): NO